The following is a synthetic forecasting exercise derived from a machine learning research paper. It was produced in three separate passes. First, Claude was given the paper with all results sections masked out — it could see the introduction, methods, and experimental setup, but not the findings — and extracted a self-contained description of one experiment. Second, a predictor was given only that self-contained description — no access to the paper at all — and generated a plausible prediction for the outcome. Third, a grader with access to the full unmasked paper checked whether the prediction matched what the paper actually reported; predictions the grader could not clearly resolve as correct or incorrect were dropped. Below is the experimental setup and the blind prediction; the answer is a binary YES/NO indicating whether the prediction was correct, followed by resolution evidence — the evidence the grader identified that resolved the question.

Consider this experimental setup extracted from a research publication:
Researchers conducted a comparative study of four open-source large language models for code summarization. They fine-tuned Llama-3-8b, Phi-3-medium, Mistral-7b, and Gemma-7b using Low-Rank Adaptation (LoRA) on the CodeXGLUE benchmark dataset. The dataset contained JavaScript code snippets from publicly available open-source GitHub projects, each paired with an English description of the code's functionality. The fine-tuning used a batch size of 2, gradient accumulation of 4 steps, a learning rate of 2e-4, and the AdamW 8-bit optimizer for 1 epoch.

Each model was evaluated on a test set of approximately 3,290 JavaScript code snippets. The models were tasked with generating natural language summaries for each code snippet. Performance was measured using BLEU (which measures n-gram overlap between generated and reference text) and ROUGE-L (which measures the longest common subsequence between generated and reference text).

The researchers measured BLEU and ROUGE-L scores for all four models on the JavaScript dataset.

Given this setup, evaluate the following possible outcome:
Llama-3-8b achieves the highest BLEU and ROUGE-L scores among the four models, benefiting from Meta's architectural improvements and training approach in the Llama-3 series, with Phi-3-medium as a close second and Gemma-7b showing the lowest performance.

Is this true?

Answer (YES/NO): NO